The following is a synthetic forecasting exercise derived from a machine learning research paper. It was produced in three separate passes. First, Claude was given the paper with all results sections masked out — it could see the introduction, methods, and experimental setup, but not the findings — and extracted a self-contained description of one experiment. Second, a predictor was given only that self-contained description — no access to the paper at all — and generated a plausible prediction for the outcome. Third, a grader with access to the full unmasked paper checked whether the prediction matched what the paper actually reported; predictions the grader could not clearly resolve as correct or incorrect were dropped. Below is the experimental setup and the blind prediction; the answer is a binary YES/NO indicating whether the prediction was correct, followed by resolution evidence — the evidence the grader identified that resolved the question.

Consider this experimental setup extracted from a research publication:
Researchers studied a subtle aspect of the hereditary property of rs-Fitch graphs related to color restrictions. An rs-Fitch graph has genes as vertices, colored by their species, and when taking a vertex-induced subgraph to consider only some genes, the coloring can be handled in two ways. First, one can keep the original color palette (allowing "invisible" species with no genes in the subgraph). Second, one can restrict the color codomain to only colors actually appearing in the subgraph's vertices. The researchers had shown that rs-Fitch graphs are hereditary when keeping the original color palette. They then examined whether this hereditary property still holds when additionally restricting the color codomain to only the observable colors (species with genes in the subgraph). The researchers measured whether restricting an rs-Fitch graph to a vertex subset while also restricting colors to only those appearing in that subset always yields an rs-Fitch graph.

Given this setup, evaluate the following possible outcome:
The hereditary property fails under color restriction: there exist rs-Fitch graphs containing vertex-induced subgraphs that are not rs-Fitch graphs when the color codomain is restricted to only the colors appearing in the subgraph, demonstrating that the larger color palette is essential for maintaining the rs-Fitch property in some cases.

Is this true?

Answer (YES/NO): YES